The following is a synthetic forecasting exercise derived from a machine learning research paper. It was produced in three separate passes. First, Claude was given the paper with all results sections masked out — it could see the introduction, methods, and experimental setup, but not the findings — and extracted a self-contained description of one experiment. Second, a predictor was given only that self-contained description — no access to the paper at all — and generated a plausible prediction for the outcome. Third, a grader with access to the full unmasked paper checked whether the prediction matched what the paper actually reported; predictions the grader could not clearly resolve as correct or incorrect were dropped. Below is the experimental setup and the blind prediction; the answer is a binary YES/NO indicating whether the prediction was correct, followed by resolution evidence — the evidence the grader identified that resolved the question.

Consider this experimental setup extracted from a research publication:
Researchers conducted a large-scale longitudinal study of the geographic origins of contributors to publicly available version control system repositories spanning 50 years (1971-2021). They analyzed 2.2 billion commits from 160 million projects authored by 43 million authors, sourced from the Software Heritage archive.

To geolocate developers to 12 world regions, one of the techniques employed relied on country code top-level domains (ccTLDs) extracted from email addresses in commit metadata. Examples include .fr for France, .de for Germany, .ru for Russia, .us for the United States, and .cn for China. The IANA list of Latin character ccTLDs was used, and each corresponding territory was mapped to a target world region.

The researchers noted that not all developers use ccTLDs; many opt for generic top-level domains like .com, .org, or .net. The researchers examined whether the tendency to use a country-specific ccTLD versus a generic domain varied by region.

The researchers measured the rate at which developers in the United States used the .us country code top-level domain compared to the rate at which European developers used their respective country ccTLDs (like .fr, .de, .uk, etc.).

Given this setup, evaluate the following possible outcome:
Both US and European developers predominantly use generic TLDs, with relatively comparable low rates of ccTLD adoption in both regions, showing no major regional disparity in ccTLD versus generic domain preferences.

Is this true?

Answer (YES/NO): NO